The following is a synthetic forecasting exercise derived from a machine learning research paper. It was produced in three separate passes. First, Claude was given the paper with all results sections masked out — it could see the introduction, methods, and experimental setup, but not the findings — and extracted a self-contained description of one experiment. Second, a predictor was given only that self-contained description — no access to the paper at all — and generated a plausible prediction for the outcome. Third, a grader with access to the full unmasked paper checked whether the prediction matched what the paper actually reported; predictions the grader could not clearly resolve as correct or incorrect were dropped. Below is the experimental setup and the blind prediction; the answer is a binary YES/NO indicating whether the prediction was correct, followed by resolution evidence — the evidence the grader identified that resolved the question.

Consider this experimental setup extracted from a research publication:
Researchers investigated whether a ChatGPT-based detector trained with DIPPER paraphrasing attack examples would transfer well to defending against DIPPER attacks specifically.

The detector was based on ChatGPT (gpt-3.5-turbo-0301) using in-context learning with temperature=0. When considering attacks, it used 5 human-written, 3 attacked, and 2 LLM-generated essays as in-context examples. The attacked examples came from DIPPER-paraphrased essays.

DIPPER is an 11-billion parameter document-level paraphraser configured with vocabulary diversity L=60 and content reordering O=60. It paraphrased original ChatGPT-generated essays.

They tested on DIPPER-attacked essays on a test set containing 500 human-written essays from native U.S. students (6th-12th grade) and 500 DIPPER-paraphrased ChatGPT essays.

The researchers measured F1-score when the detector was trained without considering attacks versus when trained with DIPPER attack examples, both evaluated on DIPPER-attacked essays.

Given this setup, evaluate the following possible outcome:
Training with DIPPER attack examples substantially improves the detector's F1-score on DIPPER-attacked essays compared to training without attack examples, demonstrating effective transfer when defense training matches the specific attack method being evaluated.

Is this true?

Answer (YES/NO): NO